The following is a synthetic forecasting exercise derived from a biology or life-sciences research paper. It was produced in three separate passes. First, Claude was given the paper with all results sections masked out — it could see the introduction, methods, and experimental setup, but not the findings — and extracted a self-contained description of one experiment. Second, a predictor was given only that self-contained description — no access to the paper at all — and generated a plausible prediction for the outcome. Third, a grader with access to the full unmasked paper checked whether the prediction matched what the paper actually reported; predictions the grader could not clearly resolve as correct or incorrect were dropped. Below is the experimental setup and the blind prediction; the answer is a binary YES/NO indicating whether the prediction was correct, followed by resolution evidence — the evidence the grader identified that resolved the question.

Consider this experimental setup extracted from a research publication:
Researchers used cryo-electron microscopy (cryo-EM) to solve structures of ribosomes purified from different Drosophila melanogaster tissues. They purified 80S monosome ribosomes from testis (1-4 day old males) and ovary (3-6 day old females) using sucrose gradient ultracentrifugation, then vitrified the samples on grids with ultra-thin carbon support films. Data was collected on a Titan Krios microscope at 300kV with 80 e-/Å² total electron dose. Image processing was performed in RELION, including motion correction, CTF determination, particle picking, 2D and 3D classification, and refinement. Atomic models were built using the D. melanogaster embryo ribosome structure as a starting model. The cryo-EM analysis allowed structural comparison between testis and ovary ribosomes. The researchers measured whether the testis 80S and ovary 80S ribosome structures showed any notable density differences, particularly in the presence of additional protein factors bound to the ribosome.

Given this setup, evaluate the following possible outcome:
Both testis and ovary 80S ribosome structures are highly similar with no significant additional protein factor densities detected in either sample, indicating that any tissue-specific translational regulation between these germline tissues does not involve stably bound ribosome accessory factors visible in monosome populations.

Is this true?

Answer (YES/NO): NO